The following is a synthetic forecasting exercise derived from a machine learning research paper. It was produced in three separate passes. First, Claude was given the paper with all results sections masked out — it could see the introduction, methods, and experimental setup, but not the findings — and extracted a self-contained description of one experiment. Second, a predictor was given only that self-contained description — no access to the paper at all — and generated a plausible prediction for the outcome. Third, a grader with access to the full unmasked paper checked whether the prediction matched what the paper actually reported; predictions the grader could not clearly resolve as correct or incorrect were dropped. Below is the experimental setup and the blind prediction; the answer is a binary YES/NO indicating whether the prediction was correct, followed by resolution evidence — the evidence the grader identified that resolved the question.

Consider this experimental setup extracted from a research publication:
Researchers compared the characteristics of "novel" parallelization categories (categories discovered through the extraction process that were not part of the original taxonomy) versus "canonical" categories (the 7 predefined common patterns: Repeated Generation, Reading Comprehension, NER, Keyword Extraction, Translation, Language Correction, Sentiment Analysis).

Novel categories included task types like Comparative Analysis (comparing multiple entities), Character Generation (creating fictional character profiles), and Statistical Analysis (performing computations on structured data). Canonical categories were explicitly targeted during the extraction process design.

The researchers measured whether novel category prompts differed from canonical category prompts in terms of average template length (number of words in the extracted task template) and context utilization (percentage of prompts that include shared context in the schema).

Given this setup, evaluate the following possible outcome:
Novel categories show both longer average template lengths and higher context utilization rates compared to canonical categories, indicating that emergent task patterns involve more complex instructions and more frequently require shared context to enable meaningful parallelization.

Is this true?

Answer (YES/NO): YES